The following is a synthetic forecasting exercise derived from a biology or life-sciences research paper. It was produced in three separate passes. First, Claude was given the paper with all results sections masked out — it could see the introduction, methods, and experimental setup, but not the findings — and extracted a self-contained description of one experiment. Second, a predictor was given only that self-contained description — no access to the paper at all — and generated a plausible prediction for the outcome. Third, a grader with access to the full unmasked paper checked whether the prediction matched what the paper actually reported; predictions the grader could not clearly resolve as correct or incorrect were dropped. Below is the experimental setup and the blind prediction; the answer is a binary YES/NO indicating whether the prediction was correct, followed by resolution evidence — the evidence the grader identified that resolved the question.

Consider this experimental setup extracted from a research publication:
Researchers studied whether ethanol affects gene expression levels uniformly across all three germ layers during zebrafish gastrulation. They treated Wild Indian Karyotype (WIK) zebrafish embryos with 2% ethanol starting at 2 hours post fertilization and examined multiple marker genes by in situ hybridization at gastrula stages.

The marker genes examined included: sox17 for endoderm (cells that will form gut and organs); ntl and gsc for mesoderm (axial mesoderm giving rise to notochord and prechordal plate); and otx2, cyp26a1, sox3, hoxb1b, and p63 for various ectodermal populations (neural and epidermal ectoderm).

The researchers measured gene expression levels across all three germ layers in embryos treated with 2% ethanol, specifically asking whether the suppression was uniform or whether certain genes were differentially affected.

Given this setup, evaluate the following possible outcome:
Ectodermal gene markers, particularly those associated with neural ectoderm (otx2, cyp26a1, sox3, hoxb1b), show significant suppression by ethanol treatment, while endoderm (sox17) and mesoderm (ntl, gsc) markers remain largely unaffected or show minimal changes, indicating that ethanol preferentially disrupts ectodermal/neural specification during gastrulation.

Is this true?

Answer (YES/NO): NO